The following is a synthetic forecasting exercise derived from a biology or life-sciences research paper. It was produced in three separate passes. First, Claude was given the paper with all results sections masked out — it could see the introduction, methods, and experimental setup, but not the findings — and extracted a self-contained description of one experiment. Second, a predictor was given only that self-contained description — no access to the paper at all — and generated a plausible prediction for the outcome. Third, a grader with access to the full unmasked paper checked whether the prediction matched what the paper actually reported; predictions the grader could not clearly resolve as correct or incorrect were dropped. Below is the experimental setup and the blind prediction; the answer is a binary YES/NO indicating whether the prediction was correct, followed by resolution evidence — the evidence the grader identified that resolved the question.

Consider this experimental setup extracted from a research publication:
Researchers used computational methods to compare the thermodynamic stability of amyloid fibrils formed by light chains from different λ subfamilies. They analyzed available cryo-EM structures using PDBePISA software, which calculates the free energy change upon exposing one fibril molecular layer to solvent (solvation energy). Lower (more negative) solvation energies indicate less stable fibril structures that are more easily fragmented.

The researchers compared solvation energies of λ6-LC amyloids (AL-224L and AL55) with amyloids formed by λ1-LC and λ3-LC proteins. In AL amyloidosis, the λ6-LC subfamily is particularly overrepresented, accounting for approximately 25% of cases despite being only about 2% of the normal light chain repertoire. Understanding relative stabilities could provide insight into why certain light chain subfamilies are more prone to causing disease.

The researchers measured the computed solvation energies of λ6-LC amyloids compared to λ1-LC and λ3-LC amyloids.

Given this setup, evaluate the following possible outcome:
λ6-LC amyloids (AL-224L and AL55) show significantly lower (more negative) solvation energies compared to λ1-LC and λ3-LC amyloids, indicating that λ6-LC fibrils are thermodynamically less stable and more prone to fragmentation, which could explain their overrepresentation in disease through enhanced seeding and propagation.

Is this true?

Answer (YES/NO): YES